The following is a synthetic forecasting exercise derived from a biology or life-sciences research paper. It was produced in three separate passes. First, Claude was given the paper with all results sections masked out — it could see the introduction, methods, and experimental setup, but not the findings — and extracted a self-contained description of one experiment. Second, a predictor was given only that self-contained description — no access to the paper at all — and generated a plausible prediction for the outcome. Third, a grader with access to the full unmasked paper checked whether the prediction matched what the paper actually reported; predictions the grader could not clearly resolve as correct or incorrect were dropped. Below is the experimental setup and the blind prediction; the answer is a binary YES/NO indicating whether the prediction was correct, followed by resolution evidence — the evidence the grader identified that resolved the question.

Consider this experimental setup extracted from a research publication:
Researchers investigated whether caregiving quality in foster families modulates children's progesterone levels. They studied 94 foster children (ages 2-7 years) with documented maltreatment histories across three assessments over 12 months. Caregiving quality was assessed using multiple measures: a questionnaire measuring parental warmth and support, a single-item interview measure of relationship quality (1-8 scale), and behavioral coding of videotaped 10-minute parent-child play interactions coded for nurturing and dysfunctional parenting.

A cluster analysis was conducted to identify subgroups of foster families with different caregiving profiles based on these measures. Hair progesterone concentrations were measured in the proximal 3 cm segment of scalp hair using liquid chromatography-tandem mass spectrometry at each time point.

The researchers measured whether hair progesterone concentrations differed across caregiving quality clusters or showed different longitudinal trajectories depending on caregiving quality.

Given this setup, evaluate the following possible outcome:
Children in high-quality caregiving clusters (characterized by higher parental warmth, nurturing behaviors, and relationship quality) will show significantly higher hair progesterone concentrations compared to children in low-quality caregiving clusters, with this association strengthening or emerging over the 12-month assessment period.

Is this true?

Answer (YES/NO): NO